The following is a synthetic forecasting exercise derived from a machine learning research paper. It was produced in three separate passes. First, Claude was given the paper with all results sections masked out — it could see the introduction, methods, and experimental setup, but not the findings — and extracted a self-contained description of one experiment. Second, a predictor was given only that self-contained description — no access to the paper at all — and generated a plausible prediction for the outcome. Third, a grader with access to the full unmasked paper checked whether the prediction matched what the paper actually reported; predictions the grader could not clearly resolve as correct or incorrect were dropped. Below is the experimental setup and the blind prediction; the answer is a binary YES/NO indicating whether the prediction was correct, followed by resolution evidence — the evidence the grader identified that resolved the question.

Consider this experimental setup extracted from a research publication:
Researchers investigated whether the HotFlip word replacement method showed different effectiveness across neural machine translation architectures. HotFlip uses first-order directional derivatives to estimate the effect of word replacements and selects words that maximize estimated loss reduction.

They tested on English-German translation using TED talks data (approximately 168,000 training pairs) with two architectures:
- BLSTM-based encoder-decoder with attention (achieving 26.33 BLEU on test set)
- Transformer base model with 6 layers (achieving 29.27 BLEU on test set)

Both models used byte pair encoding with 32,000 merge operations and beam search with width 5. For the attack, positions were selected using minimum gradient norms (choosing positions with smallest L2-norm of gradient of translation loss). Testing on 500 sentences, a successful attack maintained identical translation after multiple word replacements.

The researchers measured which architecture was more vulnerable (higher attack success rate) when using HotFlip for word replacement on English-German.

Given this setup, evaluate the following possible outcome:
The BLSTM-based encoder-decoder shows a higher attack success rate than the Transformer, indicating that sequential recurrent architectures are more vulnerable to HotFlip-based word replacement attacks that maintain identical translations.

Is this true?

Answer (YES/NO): NO